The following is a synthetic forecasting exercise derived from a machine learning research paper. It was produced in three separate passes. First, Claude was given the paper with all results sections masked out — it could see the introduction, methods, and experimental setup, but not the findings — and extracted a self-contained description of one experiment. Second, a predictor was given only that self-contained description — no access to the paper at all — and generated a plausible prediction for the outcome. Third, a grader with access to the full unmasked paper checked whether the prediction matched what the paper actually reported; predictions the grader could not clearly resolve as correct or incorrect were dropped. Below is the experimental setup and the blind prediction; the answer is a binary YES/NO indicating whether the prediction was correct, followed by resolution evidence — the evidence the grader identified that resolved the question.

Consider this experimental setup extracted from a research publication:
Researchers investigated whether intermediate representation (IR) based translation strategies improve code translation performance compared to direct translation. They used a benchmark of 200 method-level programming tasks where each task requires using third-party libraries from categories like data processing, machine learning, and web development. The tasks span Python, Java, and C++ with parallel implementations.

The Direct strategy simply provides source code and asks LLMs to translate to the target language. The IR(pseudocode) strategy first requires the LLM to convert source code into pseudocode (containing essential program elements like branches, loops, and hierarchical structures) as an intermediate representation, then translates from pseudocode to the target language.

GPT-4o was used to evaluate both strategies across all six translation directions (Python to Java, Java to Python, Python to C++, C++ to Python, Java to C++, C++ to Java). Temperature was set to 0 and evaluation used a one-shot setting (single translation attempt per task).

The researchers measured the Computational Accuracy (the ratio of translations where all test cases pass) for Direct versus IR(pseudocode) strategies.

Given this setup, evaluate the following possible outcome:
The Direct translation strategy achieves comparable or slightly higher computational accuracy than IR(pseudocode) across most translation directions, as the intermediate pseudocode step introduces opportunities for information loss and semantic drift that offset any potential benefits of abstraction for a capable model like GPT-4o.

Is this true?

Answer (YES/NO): NO